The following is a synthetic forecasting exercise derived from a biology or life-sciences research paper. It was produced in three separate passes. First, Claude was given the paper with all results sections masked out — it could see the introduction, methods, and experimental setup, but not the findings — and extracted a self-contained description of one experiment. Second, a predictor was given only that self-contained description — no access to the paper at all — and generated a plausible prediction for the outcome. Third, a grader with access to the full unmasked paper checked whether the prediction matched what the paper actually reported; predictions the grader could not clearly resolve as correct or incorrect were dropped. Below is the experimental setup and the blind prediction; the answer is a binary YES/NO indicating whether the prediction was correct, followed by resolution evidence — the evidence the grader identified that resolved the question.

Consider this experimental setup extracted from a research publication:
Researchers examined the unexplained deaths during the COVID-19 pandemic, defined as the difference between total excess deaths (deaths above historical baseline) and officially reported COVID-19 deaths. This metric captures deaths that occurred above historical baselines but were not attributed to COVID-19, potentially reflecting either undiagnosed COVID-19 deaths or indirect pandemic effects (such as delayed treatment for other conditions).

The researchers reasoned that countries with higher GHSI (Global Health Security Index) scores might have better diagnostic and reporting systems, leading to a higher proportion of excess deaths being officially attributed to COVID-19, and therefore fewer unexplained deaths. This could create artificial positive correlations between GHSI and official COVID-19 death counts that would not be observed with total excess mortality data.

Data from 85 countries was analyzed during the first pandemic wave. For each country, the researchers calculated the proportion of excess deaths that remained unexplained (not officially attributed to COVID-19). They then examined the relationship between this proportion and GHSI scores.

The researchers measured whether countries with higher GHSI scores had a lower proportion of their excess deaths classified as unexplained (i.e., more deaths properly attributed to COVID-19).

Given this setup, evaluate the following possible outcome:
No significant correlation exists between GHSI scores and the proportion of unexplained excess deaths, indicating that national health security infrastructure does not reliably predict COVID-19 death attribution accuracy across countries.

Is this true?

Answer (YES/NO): NO